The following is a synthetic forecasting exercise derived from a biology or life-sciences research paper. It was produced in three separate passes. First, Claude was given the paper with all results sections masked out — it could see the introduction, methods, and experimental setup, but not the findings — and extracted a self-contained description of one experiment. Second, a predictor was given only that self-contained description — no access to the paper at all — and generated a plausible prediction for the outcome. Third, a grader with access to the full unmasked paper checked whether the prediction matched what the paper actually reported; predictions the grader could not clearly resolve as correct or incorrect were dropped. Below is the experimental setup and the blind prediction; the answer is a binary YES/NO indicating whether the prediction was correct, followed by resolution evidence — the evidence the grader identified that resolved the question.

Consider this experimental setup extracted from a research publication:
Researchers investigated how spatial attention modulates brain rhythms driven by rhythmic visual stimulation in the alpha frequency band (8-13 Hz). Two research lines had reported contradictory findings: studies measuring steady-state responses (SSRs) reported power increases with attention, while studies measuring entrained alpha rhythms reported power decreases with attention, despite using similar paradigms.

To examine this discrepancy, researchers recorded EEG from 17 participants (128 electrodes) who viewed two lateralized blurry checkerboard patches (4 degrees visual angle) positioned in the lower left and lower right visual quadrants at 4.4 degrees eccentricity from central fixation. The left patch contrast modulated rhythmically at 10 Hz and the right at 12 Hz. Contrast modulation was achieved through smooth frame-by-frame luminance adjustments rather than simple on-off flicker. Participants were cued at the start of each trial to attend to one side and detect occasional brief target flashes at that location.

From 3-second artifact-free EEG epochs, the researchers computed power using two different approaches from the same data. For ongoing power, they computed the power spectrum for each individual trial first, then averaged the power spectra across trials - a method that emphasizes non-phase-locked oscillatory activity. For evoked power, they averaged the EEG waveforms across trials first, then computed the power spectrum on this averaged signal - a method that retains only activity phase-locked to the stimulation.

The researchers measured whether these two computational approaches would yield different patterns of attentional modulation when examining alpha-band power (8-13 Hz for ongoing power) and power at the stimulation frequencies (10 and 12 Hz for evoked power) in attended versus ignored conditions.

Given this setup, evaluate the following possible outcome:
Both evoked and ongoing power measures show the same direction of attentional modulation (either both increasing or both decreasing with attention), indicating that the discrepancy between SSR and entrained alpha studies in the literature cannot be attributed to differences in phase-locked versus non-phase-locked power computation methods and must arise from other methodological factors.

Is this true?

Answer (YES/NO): NO